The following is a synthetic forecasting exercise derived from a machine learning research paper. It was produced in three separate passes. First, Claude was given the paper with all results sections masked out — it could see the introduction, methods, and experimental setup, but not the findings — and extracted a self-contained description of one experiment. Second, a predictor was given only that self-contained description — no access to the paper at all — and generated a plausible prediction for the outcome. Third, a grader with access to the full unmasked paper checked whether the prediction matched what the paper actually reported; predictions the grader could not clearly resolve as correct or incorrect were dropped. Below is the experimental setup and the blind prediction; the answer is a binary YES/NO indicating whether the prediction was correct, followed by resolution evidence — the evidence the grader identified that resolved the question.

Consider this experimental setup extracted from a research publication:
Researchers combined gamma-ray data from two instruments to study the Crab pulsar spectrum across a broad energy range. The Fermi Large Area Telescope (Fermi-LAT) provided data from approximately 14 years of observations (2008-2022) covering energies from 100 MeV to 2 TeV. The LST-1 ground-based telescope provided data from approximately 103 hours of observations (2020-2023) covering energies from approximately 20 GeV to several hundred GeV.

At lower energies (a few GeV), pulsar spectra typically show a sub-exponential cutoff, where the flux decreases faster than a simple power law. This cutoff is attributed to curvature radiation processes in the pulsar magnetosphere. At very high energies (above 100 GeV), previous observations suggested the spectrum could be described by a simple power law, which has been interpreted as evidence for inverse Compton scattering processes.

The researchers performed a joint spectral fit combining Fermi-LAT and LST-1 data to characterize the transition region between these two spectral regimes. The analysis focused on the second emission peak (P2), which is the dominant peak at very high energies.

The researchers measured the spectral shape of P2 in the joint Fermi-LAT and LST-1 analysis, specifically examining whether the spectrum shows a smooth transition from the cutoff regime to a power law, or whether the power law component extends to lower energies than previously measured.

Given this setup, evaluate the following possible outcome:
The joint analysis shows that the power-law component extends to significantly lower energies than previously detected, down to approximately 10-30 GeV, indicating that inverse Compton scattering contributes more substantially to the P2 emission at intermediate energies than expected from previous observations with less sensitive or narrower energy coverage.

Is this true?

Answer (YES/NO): NO